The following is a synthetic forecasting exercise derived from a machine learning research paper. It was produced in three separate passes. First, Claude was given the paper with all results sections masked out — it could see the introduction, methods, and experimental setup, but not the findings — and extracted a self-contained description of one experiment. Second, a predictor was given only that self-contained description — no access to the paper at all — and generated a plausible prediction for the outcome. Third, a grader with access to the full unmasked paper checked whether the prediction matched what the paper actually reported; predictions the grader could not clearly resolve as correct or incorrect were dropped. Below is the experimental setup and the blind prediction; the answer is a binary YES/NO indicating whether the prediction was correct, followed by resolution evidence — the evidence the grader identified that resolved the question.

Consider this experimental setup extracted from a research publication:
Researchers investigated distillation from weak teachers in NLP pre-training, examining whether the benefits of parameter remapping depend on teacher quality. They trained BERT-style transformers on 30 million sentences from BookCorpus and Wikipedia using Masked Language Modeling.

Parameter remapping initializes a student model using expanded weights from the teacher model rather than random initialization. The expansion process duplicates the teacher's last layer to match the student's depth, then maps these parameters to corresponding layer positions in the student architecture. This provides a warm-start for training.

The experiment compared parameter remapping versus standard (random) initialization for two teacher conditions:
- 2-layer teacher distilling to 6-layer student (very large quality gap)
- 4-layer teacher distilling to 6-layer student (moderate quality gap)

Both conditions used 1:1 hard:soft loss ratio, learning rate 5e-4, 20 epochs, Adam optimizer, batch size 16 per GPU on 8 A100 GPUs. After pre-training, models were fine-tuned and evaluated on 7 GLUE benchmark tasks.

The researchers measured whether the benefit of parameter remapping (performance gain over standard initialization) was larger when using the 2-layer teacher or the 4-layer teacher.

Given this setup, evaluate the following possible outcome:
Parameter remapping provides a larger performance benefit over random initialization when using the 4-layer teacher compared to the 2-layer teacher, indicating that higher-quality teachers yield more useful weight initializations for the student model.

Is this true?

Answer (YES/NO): NO